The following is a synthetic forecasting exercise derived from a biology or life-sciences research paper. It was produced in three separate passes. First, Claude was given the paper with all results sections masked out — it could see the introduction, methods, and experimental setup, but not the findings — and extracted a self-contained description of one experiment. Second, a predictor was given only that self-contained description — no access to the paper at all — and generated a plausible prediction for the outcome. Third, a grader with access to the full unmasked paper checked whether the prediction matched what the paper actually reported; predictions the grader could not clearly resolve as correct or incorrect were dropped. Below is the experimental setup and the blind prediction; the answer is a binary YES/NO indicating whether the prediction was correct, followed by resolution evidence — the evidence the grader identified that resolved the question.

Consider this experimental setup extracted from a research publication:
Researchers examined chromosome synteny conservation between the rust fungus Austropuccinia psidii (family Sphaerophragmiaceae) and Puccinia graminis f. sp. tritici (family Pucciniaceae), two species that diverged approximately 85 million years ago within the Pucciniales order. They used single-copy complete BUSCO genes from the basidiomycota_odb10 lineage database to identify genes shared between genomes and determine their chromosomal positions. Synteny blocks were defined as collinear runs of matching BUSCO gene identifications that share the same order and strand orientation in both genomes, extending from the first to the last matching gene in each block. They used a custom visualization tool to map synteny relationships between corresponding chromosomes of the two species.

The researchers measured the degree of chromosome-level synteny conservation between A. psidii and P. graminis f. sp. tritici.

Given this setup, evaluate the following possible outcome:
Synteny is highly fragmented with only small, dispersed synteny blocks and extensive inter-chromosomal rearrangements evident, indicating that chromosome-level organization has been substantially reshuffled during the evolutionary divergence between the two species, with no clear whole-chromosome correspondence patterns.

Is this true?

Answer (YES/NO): NO